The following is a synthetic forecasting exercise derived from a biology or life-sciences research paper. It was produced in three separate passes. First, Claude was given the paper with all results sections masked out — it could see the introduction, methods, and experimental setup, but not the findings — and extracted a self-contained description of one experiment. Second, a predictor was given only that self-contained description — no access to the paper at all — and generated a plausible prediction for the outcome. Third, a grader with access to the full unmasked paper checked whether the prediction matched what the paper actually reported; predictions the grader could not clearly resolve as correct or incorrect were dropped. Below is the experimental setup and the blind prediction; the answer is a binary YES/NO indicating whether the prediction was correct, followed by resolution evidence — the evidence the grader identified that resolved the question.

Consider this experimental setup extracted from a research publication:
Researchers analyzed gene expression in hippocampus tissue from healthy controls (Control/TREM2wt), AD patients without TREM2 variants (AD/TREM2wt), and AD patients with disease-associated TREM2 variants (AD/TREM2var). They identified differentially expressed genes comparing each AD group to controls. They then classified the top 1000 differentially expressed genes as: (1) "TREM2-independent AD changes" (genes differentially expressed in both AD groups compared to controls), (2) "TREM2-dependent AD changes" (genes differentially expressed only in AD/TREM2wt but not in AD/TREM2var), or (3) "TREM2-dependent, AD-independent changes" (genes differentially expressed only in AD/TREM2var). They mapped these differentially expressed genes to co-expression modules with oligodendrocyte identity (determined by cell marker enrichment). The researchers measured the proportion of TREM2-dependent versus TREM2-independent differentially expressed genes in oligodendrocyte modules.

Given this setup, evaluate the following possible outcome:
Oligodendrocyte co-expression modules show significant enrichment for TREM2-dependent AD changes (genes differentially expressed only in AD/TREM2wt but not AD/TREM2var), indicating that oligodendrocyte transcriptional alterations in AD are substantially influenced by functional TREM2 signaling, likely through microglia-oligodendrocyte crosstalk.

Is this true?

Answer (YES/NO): YES